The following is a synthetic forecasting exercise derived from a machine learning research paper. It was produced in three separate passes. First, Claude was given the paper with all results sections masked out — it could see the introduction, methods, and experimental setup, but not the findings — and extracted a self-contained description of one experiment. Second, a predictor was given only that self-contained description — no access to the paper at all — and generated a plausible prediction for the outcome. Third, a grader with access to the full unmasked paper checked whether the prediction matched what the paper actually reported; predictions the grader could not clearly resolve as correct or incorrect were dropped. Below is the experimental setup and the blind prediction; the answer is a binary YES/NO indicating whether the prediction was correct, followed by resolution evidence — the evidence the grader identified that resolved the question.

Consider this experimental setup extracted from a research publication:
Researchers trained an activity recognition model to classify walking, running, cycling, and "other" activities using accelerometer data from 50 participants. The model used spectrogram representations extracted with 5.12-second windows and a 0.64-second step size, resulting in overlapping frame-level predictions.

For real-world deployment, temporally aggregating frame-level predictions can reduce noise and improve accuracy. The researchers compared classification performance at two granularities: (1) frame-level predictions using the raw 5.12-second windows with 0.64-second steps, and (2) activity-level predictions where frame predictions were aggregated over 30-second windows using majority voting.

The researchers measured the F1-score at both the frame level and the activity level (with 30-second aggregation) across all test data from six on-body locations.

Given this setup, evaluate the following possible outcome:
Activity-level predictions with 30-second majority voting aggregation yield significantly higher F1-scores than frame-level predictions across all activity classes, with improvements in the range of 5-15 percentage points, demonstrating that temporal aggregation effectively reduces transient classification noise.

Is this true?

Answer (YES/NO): NO